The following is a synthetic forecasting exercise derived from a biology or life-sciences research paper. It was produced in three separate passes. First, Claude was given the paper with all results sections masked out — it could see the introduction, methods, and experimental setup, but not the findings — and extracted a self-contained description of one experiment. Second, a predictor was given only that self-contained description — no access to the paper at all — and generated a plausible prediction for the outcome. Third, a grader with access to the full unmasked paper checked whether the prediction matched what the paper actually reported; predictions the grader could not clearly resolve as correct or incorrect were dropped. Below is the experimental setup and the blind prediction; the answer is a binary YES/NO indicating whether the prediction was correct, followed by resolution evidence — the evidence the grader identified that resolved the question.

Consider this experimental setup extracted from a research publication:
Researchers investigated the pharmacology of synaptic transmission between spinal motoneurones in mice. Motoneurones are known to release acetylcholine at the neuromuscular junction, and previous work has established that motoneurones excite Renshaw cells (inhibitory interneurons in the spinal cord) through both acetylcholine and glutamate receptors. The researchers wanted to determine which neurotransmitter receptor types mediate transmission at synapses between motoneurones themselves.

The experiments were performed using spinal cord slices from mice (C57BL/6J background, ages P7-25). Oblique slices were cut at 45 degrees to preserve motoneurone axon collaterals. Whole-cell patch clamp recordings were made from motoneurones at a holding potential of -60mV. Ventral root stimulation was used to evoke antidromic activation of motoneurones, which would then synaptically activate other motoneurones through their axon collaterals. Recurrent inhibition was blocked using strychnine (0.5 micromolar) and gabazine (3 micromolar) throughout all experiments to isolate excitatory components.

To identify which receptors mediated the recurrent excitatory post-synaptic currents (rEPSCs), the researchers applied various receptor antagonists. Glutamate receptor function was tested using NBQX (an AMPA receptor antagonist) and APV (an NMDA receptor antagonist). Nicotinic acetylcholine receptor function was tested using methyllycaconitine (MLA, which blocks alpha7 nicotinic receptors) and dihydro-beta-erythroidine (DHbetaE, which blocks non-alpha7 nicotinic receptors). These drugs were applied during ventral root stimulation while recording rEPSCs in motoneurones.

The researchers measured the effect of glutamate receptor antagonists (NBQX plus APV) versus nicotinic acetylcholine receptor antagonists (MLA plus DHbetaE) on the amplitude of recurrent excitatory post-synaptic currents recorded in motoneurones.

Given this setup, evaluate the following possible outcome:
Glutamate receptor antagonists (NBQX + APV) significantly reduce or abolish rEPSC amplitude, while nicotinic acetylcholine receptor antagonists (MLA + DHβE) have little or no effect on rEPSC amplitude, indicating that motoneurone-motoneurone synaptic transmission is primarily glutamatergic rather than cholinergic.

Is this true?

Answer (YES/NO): YES